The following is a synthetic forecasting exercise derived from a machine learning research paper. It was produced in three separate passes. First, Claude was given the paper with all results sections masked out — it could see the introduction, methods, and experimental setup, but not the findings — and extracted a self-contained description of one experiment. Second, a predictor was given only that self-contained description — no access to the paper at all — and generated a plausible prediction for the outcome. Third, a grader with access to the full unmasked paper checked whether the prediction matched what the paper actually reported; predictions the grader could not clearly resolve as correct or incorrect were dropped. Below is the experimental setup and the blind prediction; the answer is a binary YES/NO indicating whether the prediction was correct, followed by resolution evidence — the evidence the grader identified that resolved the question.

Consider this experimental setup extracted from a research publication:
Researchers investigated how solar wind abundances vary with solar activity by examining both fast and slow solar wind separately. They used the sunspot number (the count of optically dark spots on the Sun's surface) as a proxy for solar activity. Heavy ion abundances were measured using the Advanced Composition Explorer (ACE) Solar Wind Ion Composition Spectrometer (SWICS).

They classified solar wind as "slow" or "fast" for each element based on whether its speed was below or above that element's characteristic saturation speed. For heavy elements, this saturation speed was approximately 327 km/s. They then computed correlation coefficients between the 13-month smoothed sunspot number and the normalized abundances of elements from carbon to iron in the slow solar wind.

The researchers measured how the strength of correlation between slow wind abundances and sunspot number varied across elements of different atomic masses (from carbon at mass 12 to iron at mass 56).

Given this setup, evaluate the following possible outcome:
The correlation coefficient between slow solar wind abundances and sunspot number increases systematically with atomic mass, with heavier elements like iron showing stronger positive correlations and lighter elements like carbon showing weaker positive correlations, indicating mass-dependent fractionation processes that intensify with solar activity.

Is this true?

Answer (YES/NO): YES